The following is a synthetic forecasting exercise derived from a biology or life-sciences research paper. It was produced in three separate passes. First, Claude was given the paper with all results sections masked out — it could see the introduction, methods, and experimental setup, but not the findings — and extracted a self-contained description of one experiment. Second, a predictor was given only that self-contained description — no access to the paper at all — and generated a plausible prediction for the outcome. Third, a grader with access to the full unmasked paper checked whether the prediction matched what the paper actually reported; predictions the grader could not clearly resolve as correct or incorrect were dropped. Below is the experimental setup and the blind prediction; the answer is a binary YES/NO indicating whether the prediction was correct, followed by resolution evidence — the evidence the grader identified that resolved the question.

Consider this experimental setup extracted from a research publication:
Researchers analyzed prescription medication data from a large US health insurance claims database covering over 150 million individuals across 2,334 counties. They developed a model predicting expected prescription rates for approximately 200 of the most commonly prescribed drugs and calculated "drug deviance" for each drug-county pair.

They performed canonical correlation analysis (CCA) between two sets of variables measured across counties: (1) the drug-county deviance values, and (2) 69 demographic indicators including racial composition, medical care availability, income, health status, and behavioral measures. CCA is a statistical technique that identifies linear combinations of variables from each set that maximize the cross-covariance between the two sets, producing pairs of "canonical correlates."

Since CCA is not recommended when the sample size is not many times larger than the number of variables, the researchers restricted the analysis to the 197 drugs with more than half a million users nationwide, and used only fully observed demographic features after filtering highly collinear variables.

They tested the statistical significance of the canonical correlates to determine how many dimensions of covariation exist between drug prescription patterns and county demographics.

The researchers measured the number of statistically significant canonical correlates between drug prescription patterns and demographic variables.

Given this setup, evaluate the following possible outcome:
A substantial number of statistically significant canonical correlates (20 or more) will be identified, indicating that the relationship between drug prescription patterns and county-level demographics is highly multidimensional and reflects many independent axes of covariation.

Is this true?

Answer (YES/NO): NO